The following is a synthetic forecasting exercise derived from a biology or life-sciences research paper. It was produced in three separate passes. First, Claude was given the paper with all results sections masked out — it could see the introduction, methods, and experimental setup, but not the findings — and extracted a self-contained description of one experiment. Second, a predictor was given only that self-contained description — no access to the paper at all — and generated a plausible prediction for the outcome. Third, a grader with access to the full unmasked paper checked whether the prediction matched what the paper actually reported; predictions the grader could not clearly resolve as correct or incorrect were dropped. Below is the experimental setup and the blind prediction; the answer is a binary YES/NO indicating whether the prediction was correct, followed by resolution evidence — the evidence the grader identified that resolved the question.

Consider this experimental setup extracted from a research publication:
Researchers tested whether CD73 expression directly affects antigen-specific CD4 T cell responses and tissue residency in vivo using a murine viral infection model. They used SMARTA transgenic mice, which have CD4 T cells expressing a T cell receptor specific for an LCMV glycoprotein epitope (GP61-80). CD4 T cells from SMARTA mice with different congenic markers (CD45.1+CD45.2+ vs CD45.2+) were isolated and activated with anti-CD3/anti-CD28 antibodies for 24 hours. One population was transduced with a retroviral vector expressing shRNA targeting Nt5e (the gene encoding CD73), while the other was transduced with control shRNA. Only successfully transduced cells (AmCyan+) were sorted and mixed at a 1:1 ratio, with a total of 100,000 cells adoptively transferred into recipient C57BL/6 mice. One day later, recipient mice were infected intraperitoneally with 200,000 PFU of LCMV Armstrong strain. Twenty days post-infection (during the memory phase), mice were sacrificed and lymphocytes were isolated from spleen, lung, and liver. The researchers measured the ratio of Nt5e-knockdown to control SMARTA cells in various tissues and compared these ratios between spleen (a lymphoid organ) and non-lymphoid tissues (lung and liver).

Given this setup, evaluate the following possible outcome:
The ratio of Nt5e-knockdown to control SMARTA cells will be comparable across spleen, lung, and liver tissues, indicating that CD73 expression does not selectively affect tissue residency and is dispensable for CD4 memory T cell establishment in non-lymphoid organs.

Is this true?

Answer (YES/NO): NO